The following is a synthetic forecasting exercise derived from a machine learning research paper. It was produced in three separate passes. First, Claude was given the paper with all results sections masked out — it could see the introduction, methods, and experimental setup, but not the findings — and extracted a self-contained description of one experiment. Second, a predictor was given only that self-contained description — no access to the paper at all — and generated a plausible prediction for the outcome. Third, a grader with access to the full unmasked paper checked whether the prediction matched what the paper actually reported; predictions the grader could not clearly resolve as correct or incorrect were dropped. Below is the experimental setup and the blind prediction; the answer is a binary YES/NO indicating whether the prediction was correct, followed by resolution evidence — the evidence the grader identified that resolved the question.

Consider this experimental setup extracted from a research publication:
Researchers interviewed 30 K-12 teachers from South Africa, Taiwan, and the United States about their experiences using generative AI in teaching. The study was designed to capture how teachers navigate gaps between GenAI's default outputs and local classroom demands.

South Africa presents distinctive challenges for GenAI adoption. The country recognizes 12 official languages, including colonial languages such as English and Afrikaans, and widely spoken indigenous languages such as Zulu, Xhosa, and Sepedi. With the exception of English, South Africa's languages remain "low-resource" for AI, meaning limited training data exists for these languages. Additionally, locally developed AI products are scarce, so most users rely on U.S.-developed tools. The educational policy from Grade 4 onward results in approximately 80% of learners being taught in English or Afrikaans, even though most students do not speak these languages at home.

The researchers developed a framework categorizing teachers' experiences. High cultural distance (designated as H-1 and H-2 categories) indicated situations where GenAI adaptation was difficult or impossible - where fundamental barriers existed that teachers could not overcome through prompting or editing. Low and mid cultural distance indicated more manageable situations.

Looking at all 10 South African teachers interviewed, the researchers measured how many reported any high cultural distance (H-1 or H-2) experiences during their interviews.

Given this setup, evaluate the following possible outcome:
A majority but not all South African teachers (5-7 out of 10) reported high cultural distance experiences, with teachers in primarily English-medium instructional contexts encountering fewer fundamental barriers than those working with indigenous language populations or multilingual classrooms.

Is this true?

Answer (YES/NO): YES